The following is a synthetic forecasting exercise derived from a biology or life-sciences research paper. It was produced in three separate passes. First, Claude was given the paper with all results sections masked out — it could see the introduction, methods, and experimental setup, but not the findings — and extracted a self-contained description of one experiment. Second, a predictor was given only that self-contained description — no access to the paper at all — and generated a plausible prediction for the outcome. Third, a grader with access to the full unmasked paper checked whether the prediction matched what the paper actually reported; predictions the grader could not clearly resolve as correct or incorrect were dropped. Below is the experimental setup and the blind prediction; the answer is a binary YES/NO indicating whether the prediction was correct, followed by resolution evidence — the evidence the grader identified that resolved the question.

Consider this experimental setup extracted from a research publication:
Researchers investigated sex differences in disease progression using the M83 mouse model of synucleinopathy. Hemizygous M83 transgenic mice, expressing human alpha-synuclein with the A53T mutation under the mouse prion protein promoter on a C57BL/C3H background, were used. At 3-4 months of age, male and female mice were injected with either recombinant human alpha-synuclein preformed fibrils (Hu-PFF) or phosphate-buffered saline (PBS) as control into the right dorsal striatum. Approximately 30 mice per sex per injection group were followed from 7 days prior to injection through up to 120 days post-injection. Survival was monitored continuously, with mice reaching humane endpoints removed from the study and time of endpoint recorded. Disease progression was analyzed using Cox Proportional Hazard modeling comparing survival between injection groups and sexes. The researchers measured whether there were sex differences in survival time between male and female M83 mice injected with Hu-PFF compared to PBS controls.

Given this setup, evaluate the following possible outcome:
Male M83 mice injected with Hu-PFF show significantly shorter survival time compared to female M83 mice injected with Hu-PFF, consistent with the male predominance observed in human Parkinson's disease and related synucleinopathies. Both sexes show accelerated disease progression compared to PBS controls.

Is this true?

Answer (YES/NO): YES